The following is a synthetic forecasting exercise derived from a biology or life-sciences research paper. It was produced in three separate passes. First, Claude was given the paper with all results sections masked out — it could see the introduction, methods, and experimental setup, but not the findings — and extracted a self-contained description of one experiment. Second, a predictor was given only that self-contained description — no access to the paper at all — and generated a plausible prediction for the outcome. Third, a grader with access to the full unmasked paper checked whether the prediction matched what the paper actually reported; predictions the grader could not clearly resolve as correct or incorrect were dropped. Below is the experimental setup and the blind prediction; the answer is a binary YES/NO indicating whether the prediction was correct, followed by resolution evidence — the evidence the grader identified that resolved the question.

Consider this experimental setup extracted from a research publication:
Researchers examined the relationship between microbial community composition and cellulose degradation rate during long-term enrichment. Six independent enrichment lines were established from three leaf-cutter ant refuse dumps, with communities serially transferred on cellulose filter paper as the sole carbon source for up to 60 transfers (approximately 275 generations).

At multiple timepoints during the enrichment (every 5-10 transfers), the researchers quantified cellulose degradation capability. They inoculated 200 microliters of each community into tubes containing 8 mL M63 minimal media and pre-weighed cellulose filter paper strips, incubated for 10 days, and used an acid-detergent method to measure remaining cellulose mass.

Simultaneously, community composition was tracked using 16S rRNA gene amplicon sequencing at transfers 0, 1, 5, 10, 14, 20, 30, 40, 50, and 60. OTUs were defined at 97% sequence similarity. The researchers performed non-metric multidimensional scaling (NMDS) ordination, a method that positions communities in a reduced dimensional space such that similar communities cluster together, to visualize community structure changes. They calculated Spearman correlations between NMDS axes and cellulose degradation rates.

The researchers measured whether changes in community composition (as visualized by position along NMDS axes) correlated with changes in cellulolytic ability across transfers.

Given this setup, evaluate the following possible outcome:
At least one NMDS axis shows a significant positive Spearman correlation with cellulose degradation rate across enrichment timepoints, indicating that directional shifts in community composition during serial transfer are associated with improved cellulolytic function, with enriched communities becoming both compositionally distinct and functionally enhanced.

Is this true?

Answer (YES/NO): YES